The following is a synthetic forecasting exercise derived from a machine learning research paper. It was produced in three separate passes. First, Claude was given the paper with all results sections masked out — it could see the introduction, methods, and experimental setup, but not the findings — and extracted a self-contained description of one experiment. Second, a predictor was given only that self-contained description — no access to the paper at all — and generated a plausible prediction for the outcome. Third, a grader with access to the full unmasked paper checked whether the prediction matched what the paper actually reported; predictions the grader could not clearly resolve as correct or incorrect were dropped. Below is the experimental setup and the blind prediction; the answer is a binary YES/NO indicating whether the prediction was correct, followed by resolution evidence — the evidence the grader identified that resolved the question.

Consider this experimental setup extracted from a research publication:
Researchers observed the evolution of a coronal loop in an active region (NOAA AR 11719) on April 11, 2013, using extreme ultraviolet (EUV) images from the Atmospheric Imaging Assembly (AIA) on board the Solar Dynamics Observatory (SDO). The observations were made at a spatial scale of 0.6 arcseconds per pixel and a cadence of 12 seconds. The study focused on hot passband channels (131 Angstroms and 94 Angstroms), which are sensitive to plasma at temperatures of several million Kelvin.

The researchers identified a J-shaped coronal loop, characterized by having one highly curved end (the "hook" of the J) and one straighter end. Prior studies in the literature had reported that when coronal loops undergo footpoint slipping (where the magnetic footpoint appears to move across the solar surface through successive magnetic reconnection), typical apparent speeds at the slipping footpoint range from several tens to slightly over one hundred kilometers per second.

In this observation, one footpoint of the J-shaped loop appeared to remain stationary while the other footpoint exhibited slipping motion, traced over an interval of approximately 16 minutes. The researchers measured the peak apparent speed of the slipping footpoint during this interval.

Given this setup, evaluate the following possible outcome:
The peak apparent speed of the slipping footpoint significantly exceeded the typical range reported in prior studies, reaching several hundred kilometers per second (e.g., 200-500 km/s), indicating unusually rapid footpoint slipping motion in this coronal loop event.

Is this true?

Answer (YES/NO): NO